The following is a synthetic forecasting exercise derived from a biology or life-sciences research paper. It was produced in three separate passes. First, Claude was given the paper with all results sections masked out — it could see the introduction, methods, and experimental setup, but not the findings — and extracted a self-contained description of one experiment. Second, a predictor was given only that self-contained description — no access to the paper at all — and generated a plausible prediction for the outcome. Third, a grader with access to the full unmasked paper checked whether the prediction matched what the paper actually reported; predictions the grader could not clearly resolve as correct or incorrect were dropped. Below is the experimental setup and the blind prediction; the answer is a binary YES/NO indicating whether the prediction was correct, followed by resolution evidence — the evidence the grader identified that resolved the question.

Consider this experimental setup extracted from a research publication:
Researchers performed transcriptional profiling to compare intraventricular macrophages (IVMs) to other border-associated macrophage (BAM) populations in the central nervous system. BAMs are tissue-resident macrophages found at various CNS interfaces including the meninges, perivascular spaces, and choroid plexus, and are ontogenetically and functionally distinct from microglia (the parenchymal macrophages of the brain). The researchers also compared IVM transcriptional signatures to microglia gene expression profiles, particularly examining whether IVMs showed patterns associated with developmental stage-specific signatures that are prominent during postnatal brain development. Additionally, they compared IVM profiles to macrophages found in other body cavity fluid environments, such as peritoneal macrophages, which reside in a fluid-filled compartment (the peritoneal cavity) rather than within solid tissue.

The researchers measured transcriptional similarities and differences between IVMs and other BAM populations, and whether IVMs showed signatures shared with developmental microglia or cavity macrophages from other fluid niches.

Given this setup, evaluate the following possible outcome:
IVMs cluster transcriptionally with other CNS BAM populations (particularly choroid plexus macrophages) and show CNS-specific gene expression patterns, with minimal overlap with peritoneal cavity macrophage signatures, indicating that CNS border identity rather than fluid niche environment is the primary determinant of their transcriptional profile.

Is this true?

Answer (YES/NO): NO